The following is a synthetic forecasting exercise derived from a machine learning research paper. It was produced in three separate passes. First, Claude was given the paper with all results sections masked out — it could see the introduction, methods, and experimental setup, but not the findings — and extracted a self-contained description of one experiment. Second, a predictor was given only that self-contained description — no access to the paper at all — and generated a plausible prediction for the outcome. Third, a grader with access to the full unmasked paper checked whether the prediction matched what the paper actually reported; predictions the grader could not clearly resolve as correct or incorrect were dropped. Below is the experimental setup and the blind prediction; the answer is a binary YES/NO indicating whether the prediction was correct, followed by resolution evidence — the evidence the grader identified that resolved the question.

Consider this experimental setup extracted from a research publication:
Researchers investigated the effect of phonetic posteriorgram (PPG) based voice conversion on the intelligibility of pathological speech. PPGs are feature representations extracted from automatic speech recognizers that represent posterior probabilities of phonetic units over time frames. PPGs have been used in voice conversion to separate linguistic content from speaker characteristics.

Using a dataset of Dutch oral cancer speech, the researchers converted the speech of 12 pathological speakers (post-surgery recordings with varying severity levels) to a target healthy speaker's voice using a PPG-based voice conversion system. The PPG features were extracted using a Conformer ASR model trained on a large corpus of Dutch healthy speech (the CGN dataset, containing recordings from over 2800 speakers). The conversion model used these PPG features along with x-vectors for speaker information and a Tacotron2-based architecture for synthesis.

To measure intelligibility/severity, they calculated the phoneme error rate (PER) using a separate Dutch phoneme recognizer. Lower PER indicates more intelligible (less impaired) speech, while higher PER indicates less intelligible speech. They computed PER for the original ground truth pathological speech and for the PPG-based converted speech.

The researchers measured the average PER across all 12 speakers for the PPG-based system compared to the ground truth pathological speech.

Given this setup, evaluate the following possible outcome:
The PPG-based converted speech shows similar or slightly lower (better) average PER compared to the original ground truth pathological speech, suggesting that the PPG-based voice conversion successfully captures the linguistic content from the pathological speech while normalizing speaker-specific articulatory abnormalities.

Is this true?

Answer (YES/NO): YES